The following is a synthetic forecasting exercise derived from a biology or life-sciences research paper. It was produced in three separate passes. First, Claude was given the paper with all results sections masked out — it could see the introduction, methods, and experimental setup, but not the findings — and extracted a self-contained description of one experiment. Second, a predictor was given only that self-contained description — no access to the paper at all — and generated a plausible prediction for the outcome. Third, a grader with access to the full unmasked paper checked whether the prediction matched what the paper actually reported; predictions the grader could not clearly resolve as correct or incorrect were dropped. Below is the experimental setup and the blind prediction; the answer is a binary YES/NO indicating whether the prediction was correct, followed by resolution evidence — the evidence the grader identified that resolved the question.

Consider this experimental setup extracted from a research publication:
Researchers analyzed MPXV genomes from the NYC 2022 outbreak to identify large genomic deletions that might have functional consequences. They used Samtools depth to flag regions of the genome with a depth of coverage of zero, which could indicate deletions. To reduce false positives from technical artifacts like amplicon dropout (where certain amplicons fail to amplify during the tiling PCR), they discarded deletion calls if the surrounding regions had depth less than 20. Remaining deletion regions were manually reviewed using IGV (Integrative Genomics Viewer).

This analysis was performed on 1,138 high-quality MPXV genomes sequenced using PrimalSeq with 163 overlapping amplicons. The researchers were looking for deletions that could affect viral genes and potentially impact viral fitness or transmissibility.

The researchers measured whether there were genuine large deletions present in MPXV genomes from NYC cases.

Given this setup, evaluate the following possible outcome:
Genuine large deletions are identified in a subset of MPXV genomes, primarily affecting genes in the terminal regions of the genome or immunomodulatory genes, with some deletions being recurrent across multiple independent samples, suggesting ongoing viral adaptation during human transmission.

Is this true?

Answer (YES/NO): NO